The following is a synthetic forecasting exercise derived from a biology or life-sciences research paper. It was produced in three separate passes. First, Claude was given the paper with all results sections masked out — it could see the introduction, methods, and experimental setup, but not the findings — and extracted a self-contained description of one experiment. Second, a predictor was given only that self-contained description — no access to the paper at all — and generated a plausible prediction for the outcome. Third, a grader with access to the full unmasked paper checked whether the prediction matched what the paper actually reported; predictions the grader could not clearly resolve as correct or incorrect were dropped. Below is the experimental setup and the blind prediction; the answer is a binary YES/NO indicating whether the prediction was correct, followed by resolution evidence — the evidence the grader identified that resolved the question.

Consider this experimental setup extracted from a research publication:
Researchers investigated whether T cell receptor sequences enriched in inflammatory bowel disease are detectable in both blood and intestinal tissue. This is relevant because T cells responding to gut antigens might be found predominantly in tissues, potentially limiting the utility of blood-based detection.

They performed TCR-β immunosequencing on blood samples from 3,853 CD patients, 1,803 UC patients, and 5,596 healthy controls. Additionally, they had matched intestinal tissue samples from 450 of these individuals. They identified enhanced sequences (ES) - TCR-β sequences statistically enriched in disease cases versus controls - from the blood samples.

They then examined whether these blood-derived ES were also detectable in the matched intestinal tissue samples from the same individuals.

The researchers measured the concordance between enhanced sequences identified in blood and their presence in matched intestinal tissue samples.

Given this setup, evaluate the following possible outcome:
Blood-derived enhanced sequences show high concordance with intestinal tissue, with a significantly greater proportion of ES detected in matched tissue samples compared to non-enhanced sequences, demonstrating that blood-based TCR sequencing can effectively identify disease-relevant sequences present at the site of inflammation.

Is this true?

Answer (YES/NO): YES